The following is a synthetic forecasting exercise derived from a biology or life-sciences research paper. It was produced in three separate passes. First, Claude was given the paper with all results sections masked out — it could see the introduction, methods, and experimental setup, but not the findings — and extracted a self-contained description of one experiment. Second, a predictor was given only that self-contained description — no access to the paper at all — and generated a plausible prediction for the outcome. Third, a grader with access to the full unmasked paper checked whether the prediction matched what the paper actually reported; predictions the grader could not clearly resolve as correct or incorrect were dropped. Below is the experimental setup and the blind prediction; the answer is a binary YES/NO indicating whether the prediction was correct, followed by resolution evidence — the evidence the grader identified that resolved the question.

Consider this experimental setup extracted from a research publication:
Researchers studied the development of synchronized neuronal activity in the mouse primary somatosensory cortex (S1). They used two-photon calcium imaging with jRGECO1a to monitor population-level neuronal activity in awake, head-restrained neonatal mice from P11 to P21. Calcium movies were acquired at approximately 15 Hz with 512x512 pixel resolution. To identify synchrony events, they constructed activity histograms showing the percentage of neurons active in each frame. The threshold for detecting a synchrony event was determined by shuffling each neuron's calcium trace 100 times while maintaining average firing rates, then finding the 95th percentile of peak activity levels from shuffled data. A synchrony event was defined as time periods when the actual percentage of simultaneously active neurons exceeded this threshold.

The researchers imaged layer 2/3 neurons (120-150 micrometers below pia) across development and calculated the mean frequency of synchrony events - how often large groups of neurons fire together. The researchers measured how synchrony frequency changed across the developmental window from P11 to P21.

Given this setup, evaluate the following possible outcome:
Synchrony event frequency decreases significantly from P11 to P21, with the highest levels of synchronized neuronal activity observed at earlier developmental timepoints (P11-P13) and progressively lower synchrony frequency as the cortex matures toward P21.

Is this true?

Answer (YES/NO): YES